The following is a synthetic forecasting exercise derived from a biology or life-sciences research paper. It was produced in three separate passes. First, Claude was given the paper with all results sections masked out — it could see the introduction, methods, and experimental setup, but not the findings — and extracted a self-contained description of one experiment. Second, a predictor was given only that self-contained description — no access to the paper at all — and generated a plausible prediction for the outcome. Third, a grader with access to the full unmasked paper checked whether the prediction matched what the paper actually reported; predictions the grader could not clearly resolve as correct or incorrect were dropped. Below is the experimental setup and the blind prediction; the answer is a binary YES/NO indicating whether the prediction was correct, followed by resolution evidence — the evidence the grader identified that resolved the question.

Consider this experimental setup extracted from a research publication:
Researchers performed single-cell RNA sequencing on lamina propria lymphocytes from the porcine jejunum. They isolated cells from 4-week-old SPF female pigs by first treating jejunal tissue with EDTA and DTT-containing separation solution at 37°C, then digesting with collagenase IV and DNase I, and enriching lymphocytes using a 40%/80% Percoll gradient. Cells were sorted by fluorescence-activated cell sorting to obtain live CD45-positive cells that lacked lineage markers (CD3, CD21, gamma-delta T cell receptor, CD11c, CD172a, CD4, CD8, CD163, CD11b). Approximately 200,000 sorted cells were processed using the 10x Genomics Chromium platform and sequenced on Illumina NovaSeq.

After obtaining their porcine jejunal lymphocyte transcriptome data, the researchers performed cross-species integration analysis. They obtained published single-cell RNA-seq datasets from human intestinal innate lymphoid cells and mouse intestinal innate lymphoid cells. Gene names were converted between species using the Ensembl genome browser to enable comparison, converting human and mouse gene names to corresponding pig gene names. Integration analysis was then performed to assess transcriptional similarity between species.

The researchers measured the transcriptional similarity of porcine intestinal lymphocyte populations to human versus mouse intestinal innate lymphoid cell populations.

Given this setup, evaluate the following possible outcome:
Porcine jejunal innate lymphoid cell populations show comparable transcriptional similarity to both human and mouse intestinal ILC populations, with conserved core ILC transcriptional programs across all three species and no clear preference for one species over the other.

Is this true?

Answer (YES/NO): NO